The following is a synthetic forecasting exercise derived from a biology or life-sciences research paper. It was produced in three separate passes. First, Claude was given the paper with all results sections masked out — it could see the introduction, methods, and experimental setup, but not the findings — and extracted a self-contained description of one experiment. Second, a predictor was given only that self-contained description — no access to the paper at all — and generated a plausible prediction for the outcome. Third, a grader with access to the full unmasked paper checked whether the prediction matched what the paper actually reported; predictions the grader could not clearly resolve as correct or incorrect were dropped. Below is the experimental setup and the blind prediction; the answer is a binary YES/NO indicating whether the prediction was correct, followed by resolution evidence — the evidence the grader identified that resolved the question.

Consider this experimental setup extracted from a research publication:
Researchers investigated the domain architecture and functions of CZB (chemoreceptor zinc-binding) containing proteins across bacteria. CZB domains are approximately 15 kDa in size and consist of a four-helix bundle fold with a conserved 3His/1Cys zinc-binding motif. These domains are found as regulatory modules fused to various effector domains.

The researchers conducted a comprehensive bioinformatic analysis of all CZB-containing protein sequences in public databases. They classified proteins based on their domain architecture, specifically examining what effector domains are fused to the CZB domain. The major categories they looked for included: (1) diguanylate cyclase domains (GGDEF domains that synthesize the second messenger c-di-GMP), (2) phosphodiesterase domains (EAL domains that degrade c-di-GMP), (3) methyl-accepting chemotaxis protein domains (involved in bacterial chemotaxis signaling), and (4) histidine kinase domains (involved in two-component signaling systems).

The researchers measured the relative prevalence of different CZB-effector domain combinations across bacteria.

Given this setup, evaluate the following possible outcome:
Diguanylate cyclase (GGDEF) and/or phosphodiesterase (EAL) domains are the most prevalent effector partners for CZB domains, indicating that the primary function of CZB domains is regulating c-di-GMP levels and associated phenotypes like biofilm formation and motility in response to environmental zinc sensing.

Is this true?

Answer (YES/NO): NO